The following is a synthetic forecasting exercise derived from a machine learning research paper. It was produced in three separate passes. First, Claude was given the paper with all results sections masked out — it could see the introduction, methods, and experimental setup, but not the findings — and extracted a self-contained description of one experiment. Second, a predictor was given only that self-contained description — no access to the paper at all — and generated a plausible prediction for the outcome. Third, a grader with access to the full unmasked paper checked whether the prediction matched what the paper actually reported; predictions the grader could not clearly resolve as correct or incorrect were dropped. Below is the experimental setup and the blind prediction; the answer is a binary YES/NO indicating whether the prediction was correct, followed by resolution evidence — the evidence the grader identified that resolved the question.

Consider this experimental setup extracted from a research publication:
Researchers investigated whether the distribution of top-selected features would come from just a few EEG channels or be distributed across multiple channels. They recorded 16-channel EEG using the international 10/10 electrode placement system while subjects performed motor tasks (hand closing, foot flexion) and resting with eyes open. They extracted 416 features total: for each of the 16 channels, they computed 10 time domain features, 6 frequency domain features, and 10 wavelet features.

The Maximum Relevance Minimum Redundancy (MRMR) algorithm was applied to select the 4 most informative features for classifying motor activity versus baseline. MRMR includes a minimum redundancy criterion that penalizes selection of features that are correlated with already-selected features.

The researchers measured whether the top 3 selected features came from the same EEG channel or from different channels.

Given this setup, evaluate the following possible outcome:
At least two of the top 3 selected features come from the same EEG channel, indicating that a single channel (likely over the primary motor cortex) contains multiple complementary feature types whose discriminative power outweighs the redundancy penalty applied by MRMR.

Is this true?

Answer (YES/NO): NO